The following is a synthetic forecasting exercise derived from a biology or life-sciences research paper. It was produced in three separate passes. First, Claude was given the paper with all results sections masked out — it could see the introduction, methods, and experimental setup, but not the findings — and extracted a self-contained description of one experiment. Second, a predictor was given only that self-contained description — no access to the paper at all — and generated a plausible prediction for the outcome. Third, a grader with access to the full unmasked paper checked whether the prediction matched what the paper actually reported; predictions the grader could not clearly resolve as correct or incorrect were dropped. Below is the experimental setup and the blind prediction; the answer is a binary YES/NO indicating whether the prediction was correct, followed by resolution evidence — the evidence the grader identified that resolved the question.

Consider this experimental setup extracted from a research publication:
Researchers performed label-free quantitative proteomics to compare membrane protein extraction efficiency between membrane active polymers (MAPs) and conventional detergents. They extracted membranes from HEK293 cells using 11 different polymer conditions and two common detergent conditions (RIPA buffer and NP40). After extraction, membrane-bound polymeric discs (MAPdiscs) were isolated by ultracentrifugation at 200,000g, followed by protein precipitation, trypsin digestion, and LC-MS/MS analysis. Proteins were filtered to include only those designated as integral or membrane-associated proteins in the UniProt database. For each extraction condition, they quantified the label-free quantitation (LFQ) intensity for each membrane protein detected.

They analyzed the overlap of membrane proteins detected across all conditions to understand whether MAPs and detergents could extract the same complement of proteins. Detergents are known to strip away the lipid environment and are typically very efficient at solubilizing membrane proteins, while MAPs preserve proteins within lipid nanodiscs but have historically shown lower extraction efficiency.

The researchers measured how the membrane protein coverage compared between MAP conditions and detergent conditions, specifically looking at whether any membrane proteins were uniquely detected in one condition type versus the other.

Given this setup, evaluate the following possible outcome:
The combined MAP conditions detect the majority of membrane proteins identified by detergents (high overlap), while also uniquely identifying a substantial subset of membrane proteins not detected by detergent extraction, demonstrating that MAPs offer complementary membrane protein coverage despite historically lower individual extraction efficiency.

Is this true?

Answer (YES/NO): YES